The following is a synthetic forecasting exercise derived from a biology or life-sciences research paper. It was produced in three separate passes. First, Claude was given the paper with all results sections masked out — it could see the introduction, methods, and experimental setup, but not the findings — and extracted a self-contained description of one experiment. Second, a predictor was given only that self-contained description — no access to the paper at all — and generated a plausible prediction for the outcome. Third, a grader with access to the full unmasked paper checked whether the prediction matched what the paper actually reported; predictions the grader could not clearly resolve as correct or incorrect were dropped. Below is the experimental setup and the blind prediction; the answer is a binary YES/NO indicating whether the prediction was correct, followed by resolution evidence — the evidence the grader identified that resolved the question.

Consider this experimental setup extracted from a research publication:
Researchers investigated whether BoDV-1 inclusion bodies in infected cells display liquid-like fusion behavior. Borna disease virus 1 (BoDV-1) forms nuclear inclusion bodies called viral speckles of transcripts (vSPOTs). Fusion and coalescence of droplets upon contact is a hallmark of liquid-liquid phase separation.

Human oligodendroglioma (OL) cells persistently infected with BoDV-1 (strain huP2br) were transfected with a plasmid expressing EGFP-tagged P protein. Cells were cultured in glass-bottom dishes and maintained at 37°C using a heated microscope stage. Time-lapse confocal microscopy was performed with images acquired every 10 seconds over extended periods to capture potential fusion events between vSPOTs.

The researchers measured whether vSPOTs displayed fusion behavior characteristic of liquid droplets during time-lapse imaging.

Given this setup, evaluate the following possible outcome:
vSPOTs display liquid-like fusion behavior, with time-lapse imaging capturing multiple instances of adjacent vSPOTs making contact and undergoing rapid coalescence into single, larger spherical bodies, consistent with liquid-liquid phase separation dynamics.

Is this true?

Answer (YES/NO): NO